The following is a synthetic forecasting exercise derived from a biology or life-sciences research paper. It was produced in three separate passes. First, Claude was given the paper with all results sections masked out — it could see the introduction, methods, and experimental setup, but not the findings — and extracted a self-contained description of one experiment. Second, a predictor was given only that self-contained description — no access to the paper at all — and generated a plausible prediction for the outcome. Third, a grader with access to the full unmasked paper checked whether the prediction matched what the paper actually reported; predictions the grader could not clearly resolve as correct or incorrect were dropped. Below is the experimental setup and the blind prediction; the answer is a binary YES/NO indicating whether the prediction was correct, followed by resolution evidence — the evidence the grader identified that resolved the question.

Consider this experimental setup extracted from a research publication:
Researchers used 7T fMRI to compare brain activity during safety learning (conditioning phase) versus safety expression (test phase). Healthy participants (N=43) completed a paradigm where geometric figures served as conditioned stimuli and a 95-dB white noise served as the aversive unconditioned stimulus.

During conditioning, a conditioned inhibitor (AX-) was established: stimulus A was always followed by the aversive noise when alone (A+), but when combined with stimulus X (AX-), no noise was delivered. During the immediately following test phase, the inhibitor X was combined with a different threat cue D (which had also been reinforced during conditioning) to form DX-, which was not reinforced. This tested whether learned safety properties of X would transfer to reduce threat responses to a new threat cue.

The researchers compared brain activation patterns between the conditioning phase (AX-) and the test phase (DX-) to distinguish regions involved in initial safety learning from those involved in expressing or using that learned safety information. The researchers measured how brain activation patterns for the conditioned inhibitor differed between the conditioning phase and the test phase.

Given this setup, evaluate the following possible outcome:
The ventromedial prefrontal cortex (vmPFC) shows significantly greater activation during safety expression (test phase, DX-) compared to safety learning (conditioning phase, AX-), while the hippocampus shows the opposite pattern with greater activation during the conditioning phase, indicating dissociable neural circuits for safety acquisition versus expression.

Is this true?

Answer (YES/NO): NO